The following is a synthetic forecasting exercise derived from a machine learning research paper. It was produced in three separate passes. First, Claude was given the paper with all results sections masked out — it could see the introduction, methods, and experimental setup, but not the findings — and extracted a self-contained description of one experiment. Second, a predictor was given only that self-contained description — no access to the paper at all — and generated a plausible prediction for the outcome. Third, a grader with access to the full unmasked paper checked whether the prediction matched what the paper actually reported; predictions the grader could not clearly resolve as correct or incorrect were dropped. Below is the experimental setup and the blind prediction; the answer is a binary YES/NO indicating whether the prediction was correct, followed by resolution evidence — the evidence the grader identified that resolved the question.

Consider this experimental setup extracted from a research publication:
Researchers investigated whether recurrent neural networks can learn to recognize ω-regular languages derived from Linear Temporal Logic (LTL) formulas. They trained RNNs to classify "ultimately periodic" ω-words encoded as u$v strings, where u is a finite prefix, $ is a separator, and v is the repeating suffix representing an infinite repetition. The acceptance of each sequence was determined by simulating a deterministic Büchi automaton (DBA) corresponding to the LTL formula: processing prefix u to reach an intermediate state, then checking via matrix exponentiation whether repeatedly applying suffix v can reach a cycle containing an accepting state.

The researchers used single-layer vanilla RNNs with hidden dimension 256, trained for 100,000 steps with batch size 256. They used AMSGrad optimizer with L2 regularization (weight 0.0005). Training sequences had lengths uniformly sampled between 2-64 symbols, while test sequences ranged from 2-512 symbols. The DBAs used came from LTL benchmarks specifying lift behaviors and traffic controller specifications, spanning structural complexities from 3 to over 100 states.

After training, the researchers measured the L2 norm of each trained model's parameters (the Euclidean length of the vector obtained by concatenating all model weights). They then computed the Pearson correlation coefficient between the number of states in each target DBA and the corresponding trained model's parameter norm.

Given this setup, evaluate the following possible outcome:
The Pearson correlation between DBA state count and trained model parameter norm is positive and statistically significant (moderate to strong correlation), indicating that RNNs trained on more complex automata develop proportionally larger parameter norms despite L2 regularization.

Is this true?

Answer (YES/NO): YES